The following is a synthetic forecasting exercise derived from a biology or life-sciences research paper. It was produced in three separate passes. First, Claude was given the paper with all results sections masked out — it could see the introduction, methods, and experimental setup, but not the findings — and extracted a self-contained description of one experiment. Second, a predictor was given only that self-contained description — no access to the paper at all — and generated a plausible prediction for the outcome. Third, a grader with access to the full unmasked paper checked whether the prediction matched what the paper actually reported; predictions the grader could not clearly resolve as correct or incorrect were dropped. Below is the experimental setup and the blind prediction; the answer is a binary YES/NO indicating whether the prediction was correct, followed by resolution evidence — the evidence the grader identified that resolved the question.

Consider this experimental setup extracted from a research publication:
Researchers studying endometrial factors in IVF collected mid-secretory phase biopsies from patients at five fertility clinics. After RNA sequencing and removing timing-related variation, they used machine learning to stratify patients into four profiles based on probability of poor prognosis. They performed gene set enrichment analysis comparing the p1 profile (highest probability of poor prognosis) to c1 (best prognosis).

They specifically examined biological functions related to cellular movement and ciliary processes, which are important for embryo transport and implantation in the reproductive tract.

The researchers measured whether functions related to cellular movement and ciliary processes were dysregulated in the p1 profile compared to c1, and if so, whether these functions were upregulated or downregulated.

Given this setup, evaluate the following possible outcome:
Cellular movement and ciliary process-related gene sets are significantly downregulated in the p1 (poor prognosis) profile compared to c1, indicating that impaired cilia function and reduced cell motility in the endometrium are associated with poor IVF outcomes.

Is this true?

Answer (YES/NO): YES